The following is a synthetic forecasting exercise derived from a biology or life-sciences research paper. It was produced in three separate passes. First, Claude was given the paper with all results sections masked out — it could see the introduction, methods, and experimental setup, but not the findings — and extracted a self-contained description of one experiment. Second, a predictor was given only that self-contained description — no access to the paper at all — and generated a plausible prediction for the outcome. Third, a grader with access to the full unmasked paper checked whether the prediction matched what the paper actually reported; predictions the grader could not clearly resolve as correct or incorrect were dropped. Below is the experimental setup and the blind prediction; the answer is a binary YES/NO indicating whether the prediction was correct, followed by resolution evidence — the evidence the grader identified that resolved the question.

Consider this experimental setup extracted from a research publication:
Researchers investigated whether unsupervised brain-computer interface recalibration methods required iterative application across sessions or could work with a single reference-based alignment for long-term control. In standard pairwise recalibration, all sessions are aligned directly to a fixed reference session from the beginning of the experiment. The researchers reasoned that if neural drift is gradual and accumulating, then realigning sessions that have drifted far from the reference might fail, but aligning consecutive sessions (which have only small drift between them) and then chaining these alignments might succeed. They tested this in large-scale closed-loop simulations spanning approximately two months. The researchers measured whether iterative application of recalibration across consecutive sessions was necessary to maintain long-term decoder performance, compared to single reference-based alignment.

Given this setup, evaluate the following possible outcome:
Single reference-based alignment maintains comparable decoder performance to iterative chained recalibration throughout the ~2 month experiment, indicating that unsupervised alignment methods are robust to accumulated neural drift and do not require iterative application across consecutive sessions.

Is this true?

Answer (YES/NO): NO